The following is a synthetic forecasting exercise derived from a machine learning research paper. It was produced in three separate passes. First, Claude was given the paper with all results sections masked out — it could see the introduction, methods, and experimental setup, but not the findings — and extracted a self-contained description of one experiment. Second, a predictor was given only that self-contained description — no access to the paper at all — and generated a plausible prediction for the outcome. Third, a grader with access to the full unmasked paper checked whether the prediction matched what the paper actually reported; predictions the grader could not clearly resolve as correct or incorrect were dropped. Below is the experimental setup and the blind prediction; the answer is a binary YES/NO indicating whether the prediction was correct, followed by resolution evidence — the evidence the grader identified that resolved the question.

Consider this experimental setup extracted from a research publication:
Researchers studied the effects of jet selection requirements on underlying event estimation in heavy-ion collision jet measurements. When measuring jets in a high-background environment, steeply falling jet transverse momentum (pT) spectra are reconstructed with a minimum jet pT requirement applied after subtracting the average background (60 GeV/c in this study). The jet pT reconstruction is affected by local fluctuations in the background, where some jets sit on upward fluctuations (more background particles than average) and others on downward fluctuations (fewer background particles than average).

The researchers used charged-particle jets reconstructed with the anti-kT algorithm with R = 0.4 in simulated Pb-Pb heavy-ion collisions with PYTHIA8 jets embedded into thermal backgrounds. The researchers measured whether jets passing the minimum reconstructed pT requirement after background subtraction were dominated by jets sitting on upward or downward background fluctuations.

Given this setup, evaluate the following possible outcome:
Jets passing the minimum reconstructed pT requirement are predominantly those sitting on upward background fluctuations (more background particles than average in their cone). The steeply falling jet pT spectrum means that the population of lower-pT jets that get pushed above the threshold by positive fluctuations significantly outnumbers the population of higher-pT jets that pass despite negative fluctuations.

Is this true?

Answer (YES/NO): YES